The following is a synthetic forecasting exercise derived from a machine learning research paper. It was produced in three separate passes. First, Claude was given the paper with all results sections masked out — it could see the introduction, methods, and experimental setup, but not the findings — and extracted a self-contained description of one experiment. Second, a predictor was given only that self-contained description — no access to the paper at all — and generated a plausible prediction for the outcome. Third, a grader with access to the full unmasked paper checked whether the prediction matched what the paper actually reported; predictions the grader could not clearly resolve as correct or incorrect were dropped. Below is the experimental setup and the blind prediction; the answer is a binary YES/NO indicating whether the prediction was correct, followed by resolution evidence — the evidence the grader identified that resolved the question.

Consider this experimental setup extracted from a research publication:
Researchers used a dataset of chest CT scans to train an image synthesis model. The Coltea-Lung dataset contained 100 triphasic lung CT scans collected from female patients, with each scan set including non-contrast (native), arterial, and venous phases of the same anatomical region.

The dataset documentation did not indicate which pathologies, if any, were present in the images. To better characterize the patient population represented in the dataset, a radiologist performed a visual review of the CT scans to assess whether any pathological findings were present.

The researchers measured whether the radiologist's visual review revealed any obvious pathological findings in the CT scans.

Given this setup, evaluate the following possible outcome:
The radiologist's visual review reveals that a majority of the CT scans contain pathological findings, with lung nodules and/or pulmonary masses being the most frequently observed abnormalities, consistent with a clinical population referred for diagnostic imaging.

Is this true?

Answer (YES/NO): NO